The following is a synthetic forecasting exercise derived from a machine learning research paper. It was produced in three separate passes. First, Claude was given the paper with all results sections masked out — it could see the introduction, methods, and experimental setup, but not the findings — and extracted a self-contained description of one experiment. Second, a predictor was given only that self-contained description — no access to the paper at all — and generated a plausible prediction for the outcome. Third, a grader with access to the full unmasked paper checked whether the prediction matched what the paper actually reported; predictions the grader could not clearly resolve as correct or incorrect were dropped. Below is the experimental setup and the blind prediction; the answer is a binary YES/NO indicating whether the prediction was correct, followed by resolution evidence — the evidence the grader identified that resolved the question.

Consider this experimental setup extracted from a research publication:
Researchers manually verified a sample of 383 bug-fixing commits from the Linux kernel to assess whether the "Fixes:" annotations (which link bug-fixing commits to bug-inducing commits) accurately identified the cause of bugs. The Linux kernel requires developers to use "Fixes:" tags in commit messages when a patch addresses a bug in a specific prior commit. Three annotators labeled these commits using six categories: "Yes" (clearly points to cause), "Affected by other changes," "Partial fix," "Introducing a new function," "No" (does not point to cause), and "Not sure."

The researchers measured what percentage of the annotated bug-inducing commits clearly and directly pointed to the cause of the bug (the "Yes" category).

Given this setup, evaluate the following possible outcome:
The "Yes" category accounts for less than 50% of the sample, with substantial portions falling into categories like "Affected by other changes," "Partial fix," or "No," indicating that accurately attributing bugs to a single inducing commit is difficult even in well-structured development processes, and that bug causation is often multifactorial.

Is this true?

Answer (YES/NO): NO